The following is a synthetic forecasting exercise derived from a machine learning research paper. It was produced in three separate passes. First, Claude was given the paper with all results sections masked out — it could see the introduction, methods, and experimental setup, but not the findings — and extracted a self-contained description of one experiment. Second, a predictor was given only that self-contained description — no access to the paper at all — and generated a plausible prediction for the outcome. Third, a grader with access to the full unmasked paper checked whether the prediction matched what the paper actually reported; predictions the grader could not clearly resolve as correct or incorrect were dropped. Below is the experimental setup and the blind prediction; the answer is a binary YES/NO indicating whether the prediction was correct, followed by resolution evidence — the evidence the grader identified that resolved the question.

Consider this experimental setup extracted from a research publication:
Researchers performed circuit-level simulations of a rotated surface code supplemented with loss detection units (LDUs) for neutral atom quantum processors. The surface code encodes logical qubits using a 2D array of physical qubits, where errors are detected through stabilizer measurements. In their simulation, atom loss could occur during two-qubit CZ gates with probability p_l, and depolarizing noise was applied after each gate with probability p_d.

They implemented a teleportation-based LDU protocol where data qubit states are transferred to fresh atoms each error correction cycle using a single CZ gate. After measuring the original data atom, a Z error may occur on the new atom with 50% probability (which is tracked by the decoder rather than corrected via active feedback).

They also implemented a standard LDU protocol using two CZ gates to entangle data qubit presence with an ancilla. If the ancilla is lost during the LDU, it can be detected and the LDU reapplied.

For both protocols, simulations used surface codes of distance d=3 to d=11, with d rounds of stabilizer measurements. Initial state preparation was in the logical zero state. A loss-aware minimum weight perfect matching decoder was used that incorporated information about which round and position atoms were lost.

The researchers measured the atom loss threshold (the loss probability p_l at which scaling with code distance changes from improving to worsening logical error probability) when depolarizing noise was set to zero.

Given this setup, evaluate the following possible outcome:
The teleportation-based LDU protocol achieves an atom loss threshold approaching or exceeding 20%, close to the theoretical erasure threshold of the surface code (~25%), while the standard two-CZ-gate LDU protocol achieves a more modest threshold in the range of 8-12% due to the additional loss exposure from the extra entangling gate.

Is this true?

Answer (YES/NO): NO